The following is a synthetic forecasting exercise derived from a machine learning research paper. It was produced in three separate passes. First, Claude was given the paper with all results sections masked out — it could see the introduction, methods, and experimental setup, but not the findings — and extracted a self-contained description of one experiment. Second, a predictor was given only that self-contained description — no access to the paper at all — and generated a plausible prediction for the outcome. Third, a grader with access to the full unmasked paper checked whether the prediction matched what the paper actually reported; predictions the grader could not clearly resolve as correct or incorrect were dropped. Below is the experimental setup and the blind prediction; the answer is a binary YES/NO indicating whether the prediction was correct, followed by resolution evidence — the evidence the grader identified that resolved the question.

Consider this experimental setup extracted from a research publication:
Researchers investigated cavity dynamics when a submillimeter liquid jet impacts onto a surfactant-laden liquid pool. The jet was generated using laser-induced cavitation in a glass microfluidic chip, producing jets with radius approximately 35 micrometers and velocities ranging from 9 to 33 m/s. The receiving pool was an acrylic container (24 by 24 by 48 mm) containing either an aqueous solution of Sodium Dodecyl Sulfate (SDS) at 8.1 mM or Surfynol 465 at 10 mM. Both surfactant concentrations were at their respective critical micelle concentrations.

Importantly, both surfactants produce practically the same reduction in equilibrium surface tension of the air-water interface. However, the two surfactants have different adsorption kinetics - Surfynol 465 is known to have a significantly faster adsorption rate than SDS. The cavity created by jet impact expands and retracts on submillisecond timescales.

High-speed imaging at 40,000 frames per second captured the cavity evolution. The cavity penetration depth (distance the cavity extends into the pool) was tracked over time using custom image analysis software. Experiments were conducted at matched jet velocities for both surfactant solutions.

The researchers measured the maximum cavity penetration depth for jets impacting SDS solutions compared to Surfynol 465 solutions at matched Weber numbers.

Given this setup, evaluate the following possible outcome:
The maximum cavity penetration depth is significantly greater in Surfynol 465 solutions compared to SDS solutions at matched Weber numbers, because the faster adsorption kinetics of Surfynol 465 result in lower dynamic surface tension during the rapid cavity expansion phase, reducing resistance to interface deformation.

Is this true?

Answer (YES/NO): YES